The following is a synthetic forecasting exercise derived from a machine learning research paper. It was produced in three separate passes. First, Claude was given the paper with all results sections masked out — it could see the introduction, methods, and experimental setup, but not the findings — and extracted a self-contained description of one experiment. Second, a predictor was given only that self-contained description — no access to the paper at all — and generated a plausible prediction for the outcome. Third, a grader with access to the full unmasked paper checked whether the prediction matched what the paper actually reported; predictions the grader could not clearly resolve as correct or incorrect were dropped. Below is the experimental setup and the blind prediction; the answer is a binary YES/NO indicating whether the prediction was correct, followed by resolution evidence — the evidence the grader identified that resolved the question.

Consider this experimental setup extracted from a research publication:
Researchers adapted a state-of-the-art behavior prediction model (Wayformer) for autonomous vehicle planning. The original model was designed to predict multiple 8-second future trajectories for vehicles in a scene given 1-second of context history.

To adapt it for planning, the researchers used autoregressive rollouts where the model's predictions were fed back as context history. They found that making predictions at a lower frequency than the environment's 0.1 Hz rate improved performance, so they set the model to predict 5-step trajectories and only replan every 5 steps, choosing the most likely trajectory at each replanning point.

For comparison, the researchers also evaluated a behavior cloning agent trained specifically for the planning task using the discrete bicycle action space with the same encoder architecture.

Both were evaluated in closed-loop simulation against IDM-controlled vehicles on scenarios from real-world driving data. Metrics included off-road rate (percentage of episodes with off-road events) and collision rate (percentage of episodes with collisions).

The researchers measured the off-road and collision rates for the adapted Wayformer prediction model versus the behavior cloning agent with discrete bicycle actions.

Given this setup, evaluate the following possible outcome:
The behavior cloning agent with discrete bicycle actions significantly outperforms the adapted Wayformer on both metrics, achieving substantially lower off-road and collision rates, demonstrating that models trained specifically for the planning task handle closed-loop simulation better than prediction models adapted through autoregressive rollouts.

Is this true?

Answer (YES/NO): YES